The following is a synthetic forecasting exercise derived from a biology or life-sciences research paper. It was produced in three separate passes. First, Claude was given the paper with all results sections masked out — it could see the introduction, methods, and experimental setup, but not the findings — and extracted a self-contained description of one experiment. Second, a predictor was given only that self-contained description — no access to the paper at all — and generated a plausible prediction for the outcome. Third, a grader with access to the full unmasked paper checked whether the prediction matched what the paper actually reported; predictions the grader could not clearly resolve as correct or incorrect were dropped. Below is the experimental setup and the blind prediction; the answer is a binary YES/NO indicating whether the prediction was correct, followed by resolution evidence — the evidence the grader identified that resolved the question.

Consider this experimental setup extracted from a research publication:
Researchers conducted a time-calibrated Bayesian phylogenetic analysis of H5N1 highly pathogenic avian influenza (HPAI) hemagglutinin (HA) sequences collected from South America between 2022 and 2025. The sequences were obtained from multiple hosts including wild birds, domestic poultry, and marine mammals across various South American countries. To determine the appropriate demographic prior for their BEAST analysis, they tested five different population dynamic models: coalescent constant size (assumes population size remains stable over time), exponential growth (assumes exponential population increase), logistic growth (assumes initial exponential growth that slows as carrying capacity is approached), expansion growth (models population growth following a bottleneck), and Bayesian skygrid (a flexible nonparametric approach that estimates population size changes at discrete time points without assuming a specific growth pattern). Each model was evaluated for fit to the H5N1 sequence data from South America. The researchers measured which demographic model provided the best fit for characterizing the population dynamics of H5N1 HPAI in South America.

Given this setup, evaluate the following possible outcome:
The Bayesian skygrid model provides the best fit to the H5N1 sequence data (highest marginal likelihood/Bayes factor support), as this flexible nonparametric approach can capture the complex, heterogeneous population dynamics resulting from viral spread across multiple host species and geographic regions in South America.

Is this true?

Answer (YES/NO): YES